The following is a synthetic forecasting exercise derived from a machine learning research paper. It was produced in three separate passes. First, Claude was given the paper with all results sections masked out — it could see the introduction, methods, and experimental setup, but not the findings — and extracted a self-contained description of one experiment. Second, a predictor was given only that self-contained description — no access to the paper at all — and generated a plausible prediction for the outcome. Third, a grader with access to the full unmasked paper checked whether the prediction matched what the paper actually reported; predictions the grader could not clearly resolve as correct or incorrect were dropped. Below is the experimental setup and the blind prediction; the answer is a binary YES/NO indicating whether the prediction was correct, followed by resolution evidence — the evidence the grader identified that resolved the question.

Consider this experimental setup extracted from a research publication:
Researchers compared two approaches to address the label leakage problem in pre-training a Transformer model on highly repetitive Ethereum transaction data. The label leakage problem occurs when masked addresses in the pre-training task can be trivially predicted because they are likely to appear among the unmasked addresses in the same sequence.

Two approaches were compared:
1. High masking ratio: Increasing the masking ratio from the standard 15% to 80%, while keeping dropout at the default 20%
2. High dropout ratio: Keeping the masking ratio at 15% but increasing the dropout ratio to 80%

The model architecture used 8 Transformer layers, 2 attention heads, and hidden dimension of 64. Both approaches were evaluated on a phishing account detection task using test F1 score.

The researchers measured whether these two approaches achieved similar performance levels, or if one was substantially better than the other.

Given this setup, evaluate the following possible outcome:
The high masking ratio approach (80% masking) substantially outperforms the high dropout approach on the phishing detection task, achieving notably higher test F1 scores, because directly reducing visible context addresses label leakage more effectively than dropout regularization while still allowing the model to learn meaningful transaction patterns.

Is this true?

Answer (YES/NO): NO